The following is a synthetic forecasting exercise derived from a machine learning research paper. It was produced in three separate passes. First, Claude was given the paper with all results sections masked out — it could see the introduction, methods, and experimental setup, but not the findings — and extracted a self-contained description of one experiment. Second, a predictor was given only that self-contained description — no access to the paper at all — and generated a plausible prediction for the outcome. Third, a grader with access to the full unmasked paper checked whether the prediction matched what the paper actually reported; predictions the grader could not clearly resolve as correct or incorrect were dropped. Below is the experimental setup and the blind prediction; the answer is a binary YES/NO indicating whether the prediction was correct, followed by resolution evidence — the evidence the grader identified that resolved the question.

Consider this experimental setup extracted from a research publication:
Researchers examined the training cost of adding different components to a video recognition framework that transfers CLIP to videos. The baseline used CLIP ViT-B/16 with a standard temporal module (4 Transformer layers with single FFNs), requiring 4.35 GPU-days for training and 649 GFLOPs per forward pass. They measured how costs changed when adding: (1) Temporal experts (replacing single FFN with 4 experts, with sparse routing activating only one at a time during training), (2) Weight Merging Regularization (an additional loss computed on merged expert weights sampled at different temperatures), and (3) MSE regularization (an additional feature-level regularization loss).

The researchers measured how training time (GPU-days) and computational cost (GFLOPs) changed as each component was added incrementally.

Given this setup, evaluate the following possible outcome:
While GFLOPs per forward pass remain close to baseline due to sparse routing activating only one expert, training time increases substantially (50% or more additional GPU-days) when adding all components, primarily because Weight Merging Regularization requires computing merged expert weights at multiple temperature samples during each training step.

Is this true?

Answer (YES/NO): NO